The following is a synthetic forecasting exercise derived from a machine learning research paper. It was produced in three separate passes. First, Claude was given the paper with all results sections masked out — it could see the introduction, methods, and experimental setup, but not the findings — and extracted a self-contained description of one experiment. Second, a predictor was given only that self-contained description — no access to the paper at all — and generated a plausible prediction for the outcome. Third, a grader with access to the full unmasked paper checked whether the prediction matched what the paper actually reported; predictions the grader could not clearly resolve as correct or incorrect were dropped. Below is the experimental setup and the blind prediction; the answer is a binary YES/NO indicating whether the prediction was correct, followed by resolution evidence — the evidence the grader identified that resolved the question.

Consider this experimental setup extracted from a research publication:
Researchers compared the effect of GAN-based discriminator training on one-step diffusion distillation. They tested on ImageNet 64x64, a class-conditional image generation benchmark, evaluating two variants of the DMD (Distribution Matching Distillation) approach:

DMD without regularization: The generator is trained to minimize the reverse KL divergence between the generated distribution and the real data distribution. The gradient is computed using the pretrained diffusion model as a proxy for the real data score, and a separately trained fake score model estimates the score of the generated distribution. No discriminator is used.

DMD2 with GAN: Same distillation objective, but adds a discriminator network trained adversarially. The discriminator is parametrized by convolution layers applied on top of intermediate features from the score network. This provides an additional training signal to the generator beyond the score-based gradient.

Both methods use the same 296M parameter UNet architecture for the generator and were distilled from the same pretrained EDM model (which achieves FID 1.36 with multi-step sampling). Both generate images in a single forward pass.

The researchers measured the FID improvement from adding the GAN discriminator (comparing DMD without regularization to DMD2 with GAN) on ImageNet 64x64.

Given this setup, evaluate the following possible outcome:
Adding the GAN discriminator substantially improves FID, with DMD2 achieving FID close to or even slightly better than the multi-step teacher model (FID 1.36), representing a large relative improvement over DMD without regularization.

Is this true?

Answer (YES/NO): YES